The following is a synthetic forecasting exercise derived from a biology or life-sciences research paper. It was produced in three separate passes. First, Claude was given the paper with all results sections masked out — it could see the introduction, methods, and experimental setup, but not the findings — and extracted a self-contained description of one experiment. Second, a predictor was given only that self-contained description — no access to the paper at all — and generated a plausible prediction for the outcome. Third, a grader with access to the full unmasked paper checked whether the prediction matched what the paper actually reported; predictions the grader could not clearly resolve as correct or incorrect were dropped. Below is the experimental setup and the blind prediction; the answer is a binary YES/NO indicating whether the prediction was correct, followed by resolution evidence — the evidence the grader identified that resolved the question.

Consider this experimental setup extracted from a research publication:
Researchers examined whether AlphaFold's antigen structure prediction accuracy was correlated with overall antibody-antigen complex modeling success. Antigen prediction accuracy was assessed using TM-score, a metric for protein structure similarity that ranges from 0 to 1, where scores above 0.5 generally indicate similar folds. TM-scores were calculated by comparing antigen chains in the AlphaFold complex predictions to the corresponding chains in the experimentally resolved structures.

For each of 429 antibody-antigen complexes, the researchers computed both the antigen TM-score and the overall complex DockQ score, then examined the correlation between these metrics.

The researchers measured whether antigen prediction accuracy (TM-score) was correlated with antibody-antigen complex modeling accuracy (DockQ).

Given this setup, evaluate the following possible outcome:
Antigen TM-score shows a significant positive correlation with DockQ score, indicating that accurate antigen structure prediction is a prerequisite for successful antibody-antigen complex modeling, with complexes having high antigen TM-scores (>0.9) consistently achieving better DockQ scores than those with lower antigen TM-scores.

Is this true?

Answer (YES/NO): NO